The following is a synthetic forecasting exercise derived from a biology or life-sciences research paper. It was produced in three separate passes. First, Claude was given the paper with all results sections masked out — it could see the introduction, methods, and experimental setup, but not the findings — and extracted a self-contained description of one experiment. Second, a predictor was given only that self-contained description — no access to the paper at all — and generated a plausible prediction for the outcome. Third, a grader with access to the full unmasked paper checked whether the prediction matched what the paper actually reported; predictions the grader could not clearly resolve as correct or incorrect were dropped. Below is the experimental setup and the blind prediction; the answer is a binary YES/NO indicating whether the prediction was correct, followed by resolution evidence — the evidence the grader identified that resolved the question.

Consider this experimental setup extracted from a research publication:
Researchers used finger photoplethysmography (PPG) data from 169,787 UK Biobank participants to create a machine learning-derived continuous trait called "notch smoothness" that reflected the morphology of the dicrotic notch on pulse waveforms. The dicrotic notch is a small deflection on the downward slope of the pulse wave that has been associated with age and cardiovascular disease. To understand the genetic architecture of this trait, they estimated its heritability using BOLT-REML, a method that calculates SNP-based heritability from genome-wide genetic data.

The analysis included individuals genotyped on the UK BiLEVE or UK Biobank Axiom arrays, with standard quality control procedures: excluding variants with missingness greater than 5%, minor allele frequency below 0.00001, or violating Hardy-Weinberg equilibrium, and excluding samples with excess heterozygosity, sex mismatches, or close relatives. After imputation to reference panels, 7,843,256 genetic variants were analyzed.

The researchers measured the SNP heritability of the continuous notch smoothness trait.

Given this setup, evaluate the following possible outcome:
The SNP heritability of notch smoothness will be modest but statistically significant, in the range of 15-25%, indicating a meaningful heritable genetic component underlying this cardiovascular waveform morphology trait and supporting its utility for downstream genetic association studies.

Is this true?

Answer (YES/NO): NO